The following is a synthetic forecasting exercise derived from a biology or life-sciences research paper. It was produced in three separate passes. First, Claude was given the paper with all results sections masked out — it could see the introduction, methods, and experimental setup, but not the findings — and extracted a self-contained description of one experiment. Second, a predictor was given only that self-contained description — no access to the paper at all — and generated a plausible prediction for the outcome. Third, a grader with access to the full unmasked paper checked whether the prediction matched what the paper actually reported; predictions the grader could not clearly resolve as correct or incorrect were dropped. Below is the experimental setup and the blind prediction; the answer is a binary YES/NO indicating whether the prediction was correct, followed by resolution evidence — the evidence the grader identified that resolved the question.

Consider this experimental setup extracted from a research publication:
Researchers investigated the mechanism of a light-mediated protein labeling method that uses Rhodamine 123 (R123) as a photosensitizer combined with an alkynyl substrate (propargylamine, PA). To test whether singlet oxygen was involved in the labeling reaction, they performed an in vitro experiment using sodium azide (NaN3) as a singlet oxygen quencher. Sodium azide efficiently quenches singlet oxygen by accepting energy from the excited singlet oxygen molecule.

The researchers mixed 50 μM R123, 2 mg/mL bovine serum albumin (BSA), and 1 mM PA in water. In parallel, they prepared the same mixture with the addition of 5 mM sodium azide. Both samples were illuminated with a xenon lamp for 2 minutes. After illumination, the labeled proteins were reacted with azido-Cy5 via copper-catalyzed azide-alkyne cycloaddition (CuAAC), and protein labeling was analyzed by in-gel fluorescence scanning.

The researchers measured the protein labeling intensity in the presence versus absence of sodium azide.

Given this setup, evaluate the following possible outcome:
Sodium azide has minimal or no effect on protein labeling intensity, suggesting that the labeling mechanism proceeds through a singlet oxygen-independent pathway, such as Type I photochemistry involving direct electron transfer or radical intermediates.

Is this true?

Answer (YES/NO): NO